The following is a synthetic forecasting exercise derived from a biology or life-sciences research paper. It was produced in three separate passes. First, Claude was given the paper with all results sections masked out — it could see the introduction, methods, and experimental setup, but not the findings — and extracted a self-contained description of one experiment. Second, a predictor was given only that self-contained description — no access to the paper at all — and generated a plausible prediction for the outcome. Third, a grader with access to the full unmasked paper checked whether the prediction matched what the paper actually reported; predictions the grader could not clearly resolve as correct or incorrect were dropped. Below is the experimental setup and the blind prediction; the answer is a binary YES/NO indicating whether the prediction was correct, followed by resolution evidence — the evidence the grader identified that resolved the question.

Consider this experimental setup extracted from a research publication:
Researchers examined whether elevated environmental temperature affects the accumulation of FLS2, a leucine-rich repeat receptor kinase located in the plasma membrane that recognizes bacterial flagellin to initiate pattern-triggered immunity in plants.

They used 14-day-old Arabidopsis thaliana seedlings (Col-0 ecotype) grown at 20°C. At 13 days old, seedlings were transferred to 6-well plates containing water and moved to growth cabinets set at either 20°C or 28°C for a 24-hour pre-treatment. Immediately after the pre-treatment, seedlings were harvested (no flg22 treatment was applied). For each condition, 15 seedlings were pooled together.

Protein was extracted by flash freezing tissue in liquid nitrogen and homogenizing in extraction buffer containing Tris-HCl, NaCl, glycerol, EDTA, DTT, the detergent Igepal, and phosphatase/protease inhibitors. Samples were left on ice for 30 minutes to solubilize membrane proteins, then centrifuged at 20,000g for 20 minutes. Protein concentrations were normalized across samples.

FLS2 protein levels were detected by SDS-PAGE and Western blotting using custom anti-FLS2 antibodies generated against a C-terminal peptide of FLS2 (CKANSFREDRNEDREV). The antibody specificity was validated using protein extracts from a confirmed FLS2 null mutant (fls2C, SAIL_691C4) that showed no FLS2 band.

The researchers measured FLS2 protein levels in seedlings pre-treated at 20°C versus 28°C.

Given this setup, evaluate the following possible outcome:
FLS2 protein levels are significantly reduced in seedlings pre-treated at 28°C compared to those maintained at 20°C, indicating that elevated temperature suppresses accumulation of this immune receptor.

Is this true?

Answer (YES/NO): YES